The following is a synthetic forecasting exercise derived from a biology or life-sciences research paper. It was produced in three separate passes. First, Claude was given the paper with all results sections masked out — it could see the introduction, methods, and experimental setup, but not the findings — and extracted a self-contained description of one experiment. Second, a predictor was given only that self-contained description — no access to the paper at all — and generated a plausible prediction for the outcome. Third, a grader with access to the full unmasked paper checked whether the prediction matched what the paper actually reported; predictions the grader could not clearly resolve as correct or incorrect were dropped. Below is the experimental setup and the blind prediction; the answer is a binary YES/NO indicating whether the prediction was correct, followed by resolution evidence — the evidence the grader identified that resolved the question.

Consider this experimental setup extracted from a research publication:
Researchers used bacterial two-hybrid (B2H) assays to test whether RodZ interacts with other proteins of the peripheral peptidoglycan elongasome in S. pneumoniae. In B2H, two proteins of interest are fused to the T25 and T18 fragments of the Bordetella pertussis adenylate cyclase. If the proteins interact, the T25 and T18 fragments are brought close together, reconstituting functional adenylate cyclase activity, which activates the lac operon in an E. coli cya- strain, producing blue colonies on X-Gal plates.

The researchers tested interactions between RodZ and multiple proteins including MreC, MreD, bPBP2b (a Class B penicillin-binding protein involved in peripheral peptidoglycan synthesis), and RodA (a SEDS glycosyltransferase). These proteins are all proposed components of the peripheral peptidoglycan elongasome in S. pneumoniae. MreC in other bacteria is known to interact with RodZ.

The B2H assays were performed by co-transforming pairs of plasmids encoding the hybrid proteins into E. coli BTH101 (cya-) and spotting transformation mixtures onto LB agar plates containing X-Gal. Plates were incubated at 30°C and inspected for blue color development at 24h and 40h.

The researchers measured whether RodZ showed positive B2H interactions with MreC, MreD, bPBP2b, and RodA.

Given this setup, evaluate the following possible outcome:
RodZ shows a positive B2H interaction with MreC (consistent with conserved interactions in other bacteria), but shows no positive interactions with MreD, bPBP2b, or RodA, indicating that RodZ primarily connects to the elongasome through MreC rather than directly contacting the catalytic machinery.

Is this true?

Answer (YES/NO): NO